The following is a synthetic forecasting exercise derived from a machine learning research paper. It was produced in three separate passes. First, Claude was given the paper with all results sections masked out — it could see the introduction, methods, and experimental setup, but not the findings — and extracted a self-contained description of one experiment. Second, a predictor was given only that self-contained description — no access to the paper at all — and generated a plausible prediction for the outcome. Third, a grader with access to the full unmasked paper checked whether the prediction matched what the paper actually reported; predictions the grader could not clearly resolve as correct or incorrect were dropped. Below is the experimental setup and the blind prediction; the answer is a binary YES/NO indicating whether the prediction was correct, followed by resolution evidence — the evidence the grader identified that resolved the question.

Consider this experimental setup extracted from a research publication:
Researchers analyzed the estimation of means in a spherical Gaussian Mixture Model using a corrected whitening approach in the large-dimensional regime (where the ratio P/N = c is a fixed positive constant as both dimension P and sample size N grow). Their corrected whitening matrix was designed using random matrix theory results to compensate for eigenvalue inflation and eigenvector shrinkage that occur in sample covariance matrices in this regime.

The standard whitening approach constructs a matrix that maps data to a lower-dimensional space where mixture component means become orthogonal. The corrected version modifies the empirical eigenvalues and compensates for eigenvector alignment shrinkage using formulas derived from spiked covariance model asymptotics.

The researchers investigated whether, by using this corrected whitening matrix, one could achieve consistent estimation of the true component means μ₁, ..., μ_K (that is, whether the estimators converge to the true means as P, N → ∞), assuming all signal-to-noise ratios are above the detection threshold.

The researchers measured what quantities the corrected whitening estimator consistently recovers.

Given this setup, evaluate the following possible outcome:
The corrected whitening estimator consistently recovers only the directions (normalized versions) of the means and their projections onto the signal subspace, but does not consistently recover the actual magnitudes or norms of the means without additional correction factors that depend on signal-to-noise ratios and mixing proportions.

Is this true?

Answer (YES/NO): NO